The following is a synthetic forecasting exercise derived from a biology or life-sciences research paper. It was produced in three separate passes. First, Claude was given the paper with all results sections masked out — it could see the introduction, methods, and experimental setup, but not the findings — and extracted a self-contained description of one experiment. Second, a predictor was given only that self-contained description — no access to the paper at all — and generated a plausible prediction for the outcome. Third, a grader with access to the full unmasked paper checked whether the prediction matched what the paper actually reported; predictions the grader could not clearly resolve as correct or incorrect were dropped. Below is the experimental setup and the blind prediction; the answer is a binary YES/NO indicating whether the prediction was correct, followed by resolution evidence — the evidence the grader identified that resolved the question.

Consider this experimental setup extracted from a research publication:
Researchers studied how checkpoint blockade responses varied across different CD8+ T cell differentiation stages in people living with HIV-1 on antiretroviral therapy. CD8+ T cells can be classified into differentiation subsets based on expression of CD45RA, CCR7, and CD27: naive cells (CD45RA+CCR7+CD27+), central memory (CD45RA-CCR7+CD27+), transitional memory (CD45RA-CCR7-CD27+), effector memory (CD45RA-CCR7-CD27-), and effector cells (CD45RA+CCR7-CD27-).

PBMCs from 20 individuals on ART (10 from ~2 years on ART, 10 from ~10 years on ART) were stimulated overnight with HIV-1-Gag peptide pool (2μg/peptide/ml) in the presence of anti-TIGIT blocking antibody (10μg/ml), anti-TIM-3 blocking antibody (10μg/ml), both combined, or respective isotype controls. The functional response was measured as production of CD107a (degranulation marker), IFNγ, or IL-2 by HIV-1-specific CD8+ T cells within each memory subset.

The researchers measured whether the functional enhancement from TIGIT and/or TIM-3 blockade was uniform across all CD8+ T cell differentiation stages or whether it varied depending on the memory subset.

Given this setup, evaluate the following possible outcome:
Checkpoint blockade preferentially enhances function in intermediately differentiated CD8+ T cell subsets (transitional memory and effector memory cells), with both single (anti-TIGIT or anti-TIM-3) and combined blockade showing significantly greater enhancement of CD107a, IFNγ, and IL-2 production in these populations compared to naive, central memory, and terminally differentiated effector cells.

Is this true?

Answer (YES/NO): NO